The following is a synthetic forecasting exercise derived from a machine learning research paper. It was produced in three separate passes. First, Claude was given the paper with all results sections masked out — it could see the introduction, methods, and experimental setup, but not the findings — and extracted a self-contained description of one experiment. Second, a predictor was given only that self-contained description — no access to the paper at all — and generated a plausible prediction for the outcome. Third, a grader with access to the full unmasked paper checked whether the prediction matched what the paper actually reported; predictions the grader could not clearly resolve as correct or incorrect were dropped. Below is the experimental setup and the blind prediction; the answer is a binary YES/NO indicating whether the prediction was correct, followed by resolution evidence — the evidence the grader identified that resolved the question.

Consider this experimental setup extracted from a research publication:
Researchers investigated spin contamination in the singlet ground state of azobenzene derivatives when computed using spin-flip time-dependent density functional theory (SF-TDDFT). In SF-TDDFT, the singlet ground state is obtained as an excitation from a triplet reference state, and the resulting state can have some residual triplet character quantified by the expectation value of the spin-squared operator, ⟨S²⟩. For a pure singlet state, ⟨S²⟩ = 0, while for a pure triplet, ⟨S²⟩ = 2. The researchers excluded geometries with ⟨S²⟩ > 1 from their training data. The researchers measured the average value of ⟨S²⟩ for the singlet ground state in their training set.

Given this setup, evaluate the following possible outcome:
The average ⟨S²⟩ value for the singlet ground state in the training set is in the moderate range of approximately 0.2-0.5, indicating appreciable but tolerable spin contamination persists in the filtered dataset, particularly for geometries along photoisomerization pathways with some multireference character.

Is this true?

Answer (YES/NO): NO